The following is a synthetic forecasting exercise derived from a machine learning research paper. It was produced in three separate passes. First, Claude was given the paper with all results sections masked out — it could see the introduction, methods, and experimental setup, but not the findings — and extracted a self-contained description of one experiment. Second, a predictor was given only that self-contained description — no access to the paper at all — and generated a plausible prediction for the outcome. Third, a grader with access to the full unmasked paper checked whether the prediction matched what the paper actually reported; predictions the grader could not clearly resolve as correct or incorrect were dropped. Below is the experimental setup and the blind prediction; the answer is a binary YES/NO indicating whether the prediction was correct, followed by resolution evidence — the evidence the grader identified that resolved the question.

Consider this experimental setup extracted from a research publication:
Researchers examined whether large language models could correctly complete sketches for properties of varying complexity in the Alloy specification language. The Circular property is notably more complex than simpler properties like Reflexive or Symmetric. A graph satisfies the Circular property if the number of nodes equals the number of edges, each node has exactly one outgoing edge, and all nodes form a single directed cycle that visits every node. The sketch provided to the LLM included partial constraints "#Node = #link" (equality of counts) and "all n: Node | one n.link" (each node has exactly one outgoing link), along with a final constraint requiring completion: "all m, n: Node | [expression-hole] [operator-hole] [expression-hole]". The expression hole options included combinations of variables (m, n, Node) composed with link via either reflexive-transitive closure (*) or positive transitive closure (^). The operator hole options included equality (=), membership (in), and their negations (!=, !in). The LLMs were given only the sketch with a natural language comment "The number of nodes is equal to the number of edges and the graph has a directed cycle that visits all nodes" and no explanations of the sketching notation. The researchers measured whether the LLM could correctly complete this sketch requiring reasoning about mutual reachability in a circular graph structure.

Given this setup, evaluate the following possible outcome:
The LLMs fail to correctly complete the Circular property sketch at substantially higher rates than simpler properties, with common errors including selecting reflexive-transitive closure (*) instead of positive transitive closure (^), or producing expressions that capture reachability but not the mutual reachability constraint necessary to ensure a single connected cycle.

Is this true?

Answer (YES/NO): NO